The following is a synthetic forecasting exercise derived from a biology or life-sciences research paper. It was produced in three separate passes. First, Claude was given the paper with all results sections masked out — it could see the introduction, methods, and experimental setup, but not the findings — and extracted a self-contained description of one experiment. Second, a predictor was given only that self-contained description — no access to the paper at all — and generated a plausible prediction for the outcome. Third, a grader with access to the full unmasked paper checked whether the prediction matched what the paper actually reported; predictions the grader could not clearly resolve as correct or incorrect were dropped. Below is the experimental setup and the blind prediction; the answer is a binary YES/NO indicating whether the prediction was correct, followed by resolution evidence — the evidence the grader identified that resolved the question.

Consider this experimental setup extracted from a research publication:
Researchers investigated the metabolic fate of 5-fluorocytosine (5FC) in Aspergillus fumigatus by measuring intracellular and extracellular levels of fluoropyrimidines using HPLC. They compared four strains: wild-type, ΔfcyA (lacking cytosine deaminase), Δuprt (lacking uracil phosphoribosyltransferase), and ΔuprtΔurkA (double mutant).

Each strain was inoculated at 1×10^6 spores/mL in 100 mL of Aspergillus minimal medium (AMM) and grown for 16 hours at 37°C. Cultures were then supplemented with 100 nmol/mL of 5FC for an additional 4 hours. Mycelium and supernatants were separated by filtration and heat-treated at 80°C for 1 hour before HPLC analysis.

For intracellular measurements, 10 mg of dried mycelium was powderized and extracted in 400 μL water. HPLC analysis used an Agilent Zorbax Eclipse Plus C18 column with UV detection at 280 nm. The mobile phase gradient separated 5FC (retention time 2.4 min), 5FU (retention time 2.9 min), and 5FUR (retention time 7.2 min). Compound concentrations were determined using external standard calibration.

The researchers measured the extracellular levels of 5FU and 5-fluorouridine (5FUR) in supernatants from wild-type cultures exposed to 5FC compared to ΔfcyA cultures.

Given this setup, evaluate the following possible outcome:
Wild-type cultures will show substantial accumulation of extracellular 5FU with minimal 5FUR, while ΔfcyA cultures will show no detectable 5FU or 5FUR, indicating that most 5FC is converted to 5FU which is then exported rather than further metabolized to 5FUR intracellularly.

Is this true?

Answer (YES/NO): NO